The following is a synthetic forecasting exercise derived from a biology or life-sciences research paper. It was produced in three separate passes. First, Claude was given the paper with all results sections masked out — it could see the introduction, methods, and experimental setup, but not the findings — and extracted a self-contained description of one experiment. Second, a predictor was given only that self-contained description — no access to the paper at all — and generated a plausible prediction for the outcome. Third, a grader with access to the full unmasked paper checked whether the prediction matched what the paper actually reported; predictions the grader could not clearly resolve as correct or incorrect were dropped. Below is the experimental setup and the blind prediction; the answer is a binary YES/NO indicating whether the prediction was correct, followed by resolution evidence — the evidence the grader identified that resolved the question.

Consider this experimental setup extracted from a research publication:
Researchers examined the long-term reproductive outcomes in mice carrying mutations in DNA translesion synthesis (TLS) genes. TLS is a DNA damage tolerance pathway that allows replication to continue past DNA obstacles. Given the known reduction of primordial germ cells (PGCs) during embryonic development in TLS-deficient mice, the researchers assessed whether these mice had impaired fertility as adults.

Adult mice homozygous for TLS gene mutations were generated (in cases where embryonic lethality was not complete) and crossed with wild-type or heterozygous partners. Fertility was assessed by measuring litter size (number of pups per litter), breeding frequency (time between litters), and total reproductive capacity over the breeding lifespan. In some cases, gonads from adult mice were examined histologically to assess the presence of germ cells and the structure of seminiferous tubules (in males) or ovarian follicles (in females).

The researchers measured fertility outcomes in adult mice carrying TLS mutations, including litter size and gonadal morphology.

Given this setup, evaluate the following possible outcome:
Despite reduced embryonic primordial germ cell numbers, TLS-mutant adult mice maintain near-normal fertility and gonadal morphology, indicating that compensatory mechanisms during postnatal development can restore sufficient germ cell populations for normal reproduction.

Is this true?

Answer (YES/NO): NO